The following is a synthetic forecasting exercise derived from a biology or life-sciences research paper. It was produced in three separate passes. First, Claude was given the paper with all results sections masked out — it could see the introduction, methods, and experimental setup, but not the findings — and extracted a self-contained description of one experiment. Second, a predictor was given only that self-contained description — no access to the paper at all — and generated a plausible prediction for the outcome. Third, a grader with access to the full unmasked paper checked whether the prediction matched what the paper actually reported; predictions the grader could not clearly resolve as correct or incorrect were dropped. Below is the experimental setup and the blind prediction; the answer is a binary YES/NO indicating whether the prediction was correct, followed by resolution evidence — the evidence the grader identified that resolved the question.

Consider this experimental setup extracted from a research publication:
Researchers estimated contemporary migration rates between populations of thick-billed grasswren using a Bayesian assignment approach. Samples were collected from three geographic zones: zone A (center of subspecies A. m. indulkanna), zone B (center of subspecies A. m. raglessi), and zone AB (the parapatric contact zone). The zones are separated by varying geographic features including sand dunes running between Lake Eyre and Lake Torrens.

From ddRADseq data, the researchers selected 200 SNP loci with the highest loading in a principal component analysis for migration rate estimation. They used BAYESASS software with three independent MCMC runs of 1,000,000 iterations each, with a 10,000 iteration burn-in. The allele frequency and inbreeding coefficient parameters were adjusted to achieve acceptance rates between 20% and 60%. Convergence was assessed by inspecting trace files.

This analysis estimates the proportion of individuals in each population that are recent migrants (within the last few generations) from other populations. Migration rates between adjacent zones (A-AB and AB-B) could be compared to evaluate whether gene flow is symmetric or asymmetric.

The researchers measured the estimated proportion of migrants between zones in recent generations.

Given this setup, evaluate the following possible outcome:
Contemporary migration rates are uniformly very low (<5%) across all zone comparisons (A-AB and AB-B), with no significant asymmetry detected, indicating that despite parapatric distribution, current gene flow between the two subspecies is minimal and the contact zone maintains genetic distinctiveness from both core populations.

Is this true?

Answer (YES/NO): NO